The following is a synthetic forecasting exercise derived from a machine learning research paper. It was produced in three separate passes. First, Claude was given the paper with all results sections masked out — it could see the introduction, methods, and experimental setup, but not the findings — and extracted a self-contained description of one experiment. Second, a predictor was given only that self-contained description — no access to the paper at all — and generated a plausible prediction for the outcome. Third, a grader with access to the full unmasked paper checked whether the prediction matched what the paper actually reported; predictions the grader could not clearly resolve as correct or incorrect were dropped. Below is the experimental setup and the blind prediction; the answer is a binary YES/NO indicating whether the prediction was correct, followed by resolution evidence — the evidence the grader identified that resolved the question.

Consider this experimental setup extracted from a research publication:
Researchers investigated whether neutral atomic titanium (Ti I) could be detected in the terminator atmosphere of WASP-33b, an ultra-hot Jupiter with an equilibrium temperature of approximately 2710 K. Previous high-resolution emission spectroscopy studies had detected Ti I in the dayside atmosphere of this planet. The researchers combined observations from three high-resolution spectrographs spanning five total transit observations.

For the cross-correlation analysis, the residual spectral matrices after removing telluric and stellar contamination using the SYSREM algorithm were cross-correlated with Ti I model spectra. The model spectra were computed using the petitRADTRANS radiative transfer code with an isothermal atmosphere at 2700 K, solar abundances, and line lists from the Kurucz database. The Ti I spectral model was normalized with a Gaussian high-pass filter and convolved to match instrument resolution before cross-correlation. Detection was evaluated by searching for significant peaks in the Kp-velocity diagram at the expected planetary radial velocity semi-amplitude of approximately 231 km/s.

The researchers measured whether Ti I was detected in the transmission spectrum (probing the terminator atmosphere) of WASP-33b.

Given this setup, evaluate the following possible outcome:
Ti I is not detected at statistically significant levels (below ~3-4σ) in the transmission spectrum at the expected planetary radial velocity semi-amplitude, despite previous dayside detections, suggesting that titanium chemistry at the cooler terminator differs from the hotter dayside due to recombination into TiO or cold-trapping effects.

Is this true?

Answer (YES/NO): NO